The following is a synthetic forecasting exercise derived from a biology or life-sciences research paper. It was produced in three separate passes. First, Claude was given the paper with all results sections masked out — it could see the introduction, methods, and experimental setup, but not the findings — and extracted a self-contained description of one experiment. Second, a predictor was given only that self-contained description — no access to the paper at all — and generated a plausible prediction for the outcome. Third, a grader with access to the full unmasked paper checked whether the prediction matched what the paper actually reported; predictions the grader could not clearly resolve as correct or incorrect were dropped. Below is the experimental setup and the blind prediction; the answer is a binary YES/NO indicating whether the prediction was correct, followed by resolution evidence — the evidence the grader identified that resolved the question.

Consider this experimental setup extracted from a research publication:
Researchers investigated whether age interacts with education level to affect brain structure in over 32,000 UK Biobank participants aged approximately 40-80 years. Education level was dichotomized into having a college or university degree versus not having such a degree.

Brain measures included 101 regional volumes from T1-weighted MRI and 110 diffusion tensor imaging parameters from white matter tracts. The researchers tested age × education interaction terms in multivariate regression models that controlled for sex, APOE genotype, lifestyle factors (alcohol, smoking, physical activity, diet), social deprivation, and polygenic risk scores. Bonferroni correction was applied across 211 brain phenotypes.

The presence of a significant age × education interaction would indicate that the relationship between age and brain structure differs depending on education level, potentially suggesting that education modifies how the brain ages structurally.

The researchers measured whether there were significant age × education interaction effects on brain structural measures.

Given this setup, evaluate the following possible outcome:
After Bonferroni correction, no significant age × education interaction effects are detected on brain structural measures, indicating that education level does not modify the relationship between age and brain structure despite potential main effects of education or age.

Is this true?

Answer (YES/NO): NO